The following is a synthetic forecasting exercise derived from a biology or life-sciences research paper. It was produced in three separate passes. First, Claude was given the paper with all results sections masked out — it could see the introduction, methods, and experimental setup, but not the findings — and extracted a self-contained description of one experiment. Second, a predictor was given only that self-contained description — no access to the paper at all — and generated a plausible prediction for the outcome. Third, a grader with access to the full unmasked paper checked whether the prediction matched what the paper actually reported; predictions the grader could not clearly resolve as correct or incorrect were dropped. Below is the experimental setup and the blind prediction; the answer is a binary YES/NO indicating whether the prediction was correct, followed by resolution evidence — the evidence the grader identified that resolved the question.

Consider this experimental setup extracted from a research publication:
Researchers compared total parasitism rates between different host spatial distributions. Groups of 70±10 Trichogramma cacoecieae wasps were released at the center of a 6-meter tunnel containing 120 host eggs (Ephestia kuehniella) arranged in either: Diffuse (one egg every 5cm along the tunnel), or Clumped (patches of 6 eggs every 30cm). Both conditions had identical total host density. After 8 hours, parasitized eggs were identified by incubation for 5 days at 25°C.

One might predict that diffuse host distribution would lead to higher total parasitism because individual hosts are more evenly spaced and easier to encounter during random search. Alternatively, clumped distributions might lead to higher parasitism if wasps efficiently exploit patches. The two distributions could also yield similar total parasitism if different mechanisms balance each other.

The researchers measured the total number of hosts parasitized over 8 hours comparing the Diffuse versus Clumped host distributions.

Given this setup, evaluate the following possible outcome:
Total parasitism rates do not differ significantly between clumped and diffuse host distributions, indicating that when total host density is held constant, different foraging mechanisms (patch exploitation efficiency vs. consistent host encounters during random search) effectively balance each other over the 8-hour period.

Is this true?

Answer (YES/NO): YES